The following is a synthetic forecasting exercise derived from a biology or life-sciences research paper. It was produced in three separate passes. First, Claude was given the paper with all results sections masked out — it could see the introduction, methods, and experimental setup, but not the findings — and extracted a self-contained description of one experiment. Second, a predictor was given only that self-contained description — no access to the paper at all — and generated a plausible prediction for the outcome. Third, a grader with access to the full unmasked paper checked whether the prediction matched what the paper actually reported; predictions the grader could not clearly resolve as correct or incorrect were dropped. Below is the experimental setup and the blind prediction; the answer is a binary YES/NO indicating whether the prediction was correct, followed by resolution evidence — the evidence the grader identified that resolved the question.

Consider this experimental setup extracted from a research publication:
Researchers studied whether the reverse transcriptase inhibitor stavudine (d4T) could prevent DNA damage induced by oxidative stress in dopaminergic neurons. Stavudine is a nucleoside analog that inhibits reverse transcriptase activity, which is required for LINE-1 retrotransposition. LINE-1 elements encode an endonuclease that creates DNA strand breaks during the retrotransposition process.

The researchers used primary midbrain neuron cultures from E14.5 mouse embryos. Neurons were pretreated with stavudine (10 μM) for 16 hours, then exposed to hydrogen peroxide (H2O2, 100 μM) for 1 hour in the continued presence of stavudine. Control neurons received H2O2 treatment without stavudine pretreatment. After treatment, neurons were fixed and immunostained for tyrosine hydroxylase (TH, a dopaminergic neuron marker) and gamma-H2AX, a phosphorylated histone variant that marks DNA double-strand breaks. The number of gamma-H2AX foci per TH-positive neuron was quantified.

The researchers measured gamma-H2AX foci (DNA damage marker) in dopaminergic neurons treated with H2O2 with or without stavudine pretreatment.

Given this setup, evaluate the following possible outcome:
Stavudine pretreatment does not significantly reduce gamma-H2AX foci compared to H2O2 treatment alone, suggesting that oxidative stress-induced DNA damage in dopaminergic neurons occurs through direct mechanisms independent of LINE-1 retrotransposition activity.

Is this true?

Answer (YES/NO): NO